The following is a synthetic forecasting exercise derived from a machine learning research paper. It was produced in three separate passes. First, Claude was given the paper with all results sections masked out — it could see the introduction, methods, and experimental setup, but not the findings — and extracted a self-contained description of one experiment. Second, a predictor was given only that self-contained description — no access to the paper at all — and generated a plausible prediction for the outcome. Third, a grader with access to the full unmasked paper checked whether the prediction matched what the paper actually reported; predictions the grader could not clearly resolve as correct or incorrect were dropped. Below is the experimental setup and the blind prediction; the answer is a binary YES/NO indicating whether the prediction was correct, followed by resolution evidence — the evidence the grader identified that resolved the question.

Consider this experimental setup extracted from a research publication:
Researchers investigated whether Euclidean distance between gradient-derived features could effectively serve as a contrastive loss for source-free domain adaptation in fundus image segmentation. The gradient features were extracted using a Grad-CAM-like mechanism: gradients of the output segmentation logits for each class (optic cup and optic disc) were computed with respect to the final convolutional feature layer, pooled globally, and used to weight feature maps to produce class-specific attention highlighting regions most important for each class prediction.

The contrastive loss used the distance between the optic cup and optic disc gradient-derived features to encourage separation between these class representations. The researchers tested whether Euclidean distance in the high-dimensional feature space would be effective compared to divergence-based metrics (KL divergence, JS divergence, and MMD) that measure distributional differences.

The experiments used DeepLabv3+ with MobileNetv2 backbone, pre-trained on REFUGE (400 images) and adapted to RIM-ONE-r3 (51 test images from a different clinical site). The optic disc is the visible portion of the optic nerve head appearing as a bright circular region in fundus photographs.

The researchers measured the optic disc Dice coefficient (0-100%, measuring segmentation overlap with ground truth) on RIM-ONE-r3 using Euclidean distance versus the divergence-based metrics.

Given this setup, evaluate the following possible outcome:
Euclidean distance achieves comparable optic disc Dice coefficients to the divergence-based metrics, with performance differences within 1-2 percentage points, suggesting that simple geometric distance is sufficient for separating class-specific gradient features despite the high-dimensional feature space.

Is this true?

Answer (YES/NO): NO